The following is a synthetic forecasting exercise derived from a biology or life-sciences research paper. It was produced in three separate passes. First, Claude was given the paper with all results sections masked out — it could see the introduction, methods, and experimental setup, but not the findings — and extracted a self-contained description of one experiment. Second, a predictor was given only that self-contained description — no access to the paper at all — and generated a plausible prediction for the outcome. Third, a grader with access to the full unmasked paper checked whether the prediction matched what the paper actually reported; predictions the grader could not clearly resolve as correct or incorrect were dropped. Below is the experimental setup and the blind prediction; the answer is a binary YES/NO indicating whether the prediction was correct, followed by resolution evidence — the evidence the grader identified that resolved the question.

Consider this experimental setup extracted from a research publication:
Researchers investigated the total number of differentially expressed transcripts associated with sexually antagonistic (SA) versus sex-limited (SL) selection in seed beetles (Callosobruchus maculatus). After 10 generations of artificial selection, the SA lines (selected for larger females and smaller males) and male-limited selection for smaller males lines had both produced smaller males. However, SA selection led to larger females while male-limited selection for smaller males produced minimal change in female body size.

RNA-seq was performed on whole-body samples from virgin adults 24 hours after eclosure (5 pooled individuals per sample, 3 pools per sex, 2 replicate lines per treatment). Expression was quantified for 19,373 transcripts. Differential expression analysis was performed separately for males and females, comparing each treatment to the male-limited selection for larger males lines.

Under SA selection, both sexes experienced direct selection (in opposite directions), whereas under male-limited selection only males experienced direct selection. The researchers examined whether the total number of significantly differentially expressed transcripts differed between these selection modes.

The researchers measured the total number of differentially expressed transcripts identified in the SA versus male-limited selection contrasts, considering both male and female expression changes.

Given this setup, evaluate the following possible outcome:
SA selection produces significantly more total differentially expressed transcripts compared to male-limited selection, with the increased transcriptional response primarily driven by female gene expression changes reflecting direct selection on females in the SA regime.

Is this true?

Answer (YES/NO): NO